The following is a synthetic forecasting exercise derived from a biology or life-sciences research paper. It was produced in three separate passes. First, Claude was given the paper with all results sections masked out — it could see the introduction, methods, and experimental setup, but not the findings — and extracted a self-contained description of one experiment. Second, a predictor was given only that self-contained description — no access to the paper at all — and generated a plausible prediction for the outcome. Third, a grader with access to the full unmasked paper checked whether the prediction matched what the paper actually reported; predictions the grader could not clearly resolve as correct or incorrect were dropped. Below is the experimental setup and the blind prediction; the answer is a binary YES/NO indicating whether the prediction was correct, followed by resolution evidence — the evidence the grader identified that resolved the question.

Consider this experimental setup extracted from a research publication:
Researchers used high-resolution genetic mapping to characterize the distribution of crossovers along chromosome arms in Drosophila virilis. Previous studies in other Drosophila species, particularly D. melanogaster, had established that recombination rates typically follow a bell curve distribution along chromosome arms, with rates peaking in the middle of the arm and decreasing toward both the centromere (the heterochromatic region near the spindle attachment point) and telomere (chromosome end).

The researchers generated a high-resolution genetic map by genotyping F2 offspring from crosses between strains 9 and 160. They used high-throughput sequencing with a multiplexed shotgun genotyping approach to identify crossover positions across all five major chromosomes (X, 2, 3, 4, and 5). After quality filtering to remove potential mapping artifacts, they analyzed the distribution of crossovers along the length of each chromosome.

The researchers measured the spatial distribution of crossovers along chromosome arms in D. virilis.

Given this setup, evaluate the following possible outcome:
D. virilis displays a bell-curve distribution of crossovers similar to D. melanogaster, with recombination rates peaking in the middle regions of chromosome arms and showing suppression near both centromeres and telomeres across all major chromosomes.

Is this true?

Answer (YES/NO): NO